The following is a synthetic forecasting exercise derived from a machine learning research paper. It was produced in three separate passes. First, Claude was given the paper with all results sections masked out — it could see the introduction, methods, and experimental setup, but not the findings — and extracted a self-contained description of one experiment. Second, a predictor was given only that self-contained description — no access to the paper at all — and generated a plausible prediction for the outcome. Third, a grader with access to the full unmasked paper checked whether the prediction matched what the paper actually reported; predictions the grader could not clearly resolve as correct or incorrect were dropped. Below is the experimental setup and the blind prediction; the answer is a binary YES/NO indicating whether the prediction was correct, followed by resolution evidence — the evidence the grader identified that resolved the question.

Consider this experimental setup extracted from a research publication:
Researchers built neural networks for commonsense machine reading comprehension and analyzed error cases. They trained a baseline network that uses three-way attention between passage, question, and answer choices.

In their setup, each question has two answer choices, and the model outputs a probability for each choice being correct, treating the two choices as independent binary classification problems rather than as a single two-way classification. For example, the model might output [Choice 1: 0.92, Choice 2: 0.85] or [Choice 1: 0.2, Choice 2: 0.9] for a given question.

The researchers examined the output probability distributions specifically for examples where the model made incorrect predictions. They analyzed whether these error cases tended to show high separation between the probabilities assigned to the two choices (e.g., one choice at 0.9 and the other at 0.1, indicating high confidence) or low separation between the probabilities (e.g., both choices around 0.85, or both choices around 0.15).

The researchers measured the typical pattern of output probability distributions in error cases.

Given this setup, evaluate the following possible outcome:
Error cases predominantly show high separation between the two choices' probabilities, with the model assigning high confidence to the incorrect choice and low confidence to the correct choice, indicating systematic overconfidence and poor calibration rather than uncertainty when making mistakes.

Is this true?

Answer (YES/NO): NO